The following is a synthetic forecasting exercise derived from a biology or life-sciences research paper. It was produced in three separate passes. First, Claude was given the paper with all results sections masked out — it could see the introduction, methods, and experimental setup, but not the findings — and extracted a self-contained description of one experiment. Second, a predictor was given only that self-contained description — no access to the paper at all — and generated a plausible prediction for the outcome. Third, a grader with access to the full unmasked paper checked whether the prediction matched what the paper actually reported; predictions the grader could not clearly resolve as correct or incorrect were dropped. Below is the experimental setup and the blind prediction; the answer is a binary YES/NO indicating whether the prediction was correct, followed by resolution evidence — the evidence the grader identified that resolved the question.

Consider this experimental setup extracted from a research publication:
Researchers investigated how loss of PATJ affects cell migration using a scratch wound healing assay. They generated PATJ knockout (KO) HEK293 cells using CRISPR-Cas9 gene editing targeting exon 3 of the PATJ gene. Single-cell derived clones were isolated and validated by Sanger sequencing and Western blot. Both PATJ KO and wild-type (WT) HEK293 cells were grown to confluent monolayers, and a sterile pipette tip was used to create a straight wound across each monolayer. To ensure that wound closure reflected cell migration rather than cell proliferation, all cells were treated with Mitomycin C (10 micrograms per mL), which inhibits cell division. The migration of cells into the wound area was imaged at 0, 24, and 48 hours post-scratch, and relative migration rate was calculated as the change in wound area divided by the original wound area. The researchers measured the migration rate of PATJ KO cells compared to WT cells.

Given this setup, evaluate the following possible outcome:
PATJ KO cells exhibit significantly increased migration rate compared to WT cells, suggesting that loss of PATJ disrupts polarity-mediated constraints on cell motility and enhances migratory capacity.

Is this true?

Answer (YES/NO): NO